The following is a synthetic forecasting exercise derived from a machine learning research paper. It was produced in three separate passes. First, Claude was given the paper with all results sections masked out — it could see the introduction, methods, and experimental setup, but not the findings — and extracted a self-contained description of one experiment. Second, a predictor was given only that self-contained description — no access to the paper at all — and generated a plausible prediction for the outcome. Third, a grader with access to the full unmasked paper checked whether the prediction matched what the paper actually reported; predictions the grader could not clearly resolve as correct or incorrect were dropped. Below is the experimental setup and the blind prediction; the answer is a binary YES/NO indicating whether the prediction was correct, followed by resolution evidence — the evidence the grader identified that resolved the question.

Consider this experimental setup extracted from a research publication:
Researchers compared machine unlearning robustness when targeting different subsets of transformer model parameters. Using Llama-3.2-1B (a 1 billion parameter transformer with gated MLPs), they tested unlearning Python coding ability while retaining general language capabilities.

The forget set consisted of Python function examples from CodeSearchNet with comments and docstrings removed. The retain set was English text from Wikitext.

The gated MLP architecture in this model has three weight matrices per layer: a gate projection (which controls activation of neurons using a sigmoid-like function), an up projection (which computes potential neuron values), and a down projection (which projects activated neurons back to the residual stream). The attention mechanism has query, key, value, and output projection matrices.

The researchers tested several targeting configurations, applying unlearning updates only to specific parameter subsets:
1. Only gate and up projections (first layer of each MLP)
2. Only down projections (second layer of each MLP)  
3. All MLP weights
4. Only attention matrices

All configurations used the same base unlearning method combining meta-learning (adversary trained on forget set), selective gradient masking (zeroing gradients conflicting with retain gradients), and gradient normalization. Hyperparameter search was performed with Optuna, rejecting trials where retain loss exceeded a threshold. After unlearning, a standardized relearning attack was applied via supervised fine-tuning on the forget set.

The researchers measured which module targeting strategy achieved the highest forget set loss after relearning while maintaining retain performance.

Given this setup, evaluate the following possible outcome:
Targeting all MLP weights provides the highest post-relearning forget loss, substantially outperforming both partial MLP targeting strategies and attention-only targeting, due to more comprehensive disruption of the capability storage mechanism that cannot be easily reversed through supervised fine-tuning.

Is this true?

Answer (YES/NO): NO